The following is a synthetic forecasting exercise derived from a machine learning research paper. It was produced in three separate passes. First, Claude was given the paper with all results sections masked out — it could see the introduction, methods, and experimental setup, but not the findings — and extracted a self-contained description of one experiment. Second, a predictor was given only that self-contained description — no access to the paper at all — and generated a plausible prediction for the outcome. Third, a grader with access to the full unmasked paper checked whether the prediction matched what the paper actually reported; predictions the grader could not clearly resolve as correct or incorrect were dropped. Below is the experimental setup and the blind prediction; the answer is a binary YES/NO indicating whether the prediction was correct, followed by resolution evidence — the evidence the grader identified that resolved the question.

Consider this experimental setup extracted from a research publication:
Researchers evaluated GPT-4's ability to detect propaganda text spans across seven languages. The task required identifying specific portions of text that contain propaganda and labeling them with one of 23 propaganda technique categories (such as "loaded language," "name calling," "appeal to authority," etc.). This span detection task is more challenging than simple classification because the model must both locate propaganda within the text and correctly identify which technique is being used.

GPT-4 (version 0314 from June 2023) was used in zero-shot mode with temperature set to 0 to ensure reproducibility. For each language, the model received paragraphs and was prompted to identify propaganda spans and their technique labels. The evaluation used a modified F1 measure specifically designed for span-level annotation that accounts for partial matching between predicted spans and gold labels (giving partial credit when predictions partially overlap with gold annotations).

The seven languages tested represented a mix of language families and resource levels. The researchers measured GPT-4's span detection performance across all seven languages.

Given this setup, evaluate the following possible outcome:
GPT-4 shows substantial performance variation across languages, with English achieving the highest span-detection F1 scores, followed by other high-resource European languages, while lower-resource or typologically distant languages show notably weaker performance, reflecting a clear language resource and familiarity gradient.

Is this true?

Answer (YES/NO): NO